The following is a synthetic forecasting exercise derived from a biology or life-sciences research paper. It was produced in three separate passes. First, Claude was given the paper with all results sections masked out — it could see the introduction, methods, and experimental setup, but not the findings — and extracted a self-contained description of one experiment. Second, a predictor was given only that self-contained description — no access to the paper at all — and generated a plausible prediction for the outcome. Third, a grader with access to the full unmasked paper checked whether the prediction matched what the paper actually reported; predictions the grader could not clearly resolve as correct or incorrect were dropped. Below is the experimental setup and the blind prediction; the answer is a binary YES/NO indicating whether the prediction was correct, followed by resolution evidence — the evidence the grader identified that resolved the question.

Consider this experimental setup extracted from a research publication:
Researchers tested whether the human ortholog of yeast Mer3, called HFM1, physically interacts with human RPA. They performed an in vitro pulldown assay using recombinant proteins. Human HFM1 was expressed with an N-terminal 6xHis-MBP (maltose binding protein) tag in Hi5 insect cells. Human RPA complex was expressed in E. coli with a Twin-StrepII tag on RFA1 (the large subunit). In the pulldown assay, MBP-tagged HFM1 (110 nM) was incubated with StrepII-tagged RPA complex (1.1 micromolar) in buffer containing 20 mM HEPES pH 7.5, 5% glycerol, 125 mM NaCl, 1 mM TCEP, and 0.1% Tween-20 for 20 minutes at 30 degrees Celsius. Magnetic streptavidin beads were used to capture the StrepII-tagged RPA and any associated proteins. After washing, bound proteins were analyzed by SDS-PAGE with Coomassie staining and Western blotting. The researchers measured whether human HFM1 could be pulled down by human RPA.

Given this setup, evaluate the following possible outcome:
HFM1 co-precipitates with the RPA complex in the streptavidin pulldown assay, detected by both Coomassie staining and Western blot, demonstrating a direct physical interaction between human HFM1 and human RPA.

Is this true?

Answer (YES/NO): YES